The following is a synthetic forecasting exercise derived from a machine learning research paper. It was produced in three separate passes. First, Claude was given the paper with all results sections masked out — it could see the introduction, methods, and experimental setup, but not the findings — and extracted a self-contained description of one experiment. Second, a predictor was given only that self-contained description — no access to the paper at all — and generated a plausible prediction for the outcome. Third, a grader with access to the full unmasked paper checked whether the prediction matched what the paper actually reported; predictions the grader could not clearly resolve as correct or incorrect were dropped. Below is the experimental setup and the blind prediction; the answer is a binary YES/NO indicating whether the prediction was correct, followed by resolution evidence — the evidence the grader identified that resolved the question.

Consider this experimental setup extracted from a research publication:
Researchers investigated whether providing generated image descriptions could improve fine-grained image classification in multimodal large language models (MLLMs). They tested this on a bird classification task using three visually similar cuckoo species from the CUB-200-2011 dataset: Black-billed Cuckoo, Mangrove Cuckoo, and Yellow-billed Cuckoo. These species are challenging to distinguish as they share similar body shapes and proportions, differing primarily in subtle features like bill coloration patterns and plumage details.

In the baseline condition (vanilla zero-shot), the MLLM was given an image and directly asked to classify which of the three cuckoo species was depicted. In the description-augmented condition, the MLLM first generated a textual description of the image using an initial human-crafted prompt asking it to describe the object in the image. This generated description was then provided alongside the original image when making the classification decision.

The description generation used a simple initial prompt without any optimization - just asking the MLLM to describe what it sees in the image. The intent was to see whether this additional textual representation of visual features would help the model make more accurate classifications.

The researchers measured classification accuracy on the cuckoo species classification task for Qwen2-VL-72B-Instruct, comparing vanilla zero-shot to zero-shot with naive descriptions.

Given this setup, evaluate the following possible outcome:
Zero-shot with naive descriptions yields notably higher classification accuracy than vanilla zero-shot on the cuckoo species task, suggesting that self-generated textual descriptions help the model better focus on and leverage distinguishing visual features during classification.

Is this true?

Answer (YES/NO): NO